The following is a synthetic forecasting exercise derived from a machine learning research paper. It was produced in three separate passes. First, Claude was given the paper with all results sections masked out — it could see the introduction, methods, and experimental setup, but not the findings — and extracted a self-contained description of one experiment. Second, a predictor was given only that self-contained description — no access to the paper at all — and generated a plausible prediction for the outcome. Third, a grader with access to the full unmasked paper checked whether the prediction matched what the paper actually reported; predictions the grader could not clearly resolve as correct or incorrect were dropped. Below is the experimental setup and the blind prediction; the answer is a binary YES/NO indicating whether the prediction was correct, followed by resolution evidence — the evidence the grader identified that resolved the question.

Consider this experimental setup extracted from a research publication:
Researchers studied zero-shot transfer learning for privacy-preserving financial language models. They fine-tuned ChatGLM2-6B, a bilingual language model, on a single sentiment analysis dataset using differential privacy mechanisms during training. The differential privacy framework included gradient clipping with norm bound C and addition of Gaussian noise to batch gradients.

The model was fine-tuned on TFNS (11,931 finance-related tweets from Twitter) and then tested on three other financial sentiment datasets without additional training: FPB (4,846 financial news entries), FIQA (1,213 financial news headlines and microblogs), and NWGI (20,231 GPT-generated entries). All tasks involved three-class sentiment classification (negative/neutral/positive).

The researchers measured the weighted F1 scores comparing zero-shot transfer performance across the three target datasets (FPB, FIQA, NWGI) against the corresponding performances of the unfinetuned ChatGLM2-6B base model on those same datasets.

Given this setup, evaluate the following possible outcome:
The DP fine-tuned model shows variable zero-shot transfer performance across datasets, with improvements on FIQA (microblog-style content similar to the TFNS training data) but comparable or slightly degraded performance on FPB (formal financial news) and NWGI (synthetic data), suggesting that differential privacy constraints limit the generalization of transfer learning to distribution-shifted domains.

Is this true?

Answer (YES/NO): NO